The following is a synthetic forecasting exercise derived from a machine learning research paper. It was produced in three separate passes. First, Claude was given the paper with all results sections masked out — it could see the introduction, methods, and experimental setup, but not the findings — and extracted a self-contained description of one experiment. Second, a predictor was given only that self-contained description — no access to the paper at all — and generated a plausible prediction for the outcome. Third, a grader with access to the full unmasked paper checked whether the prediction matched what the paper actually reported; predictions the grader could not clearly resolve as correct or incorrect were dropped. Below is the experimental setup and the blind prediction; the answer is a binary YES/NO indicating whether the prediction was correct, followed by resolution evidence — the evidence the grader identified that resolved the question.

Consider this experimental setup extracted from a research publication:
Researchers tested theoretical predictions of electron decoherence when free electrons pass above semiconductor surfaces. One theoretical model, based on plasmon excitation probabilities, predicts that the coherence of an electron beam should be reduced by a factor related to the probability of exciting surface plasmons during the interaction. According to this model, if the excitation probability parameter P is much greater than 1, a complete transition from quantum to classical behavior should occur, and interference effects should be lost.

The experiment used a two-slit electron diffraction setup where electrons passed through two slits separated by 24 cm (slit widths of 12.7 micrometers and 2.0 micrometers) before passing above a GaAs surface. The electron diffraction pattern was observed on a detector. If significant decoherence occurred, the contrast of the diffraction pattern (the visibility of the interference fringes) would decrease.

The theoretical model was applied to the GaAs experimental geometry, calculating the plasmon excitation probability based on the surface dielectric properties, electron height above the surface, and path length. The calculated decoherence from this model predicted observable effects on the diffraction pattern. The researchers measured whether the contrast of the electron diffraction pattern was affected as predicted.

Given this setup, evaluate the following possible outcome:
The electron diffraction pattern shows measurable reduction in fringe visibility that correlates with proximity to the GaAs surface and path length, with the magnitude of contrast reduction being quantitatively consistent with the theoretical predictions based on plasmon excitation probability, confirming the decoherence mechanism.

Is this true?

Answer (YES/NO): NO